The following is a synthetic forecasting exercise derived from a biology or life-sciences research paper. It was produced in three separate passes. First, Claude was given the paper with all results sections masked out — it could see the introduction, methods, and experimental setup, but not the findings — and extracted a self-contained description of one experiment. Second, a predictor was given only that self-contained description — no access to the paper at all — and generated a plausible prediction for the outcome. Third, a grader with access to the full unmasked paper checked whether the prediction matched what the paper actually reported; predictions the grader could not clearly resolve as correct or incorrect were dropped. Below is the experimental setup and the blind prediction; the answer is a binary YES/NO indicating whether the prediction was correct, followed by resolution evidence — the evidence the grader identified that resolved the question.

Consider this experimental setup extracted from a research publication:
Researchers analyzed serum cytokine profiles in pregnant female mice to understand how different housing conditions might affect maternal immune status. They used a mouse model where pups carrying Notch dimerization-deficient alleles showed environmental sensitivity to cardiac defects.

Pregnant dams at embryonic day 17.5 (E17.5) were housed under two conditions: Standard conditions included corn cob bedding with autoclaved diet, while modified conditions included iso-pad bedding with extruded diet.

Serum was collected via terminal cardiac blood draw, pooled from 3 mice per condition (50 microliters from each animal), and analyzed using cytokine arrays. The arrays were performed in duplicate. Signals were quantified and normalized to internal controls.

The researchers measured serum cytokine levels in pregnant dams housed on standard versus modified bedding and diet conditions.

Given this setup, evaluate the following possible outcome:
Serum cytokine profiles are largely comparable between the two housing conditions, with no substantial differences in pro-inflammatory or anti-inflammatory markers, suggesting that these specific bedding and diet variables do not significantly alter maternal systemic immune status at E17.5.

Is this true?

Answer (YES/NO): NO